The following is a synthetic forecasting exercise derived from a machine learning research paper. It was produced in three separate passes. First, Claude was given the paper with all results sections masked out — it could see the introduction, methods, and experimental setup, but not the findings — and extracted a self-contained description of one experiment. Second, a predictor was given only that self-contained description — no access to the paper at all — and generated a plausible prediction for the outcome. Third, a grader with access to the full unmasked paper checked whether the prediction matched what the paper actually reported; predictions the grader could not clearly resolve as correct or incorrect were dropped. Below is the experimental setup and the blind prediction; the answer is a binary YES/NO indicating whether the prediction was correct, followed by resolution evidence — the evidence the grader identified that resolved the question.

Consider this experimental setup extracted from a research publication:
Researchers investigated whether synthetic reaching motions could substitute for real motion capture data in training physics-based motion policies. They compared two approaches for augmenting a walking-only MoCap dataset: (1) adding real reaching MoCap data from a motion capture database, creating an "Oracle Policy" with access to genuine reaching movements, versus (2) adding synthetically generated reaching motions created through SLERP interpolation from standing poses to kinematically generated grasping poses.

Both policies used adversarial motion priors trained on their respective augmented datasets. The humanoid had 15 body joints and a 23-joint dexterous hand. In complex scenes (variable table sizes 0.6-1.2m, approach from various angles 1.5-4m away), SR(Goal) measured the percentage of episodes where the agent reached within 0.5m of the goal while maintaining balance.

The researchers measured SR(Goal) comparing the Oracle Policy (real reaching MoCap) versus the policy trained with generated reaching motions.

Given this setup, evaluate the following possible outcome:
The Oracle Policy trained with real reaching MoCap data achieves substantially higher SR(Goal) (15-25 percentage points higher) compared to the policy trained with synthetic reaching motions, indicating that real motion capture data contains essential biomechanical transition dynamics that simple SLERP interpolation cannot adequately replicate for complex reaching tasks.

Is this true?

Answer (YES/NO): NO